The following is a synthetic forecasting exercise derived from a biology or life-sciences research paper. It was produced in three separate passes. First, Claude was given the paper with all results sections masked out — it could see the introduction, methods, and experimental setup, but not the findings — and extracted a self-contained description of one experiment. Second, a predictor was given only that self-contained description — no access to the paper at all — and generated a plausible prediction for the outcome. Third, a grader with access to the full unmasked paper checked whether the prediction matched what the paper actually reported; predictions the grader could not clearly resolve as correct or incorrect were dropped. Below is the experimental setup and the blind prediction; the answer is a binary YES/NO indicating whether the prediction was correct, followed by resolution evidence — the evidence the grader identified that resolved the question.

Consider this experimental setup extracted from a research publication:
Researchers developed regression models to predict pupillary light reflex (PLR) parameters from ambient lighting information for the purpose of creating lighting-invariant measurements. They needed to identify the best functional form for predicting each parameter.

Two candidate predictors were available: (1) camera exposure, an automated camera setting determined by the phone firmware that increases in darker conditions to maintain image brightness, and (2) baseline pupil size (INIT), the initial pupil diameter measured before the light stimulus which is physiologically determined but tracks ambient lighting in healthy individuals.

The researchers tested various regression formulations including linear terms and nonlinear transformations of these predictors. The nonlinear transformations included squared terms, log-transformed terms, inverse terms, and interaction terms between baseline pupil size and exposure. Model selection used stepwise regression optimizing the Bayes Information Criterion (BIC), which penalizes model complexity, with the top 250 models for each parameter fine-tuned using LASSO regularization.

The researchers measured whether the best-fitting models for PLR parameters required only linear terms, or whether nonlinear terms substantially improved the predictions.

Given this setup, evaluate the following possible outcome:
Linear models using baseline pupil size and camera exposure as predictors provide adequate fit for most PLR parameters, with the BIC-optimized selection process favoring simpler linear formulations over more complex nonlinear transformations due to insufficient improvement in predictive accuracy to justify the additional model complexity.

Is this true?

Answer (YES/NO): NO